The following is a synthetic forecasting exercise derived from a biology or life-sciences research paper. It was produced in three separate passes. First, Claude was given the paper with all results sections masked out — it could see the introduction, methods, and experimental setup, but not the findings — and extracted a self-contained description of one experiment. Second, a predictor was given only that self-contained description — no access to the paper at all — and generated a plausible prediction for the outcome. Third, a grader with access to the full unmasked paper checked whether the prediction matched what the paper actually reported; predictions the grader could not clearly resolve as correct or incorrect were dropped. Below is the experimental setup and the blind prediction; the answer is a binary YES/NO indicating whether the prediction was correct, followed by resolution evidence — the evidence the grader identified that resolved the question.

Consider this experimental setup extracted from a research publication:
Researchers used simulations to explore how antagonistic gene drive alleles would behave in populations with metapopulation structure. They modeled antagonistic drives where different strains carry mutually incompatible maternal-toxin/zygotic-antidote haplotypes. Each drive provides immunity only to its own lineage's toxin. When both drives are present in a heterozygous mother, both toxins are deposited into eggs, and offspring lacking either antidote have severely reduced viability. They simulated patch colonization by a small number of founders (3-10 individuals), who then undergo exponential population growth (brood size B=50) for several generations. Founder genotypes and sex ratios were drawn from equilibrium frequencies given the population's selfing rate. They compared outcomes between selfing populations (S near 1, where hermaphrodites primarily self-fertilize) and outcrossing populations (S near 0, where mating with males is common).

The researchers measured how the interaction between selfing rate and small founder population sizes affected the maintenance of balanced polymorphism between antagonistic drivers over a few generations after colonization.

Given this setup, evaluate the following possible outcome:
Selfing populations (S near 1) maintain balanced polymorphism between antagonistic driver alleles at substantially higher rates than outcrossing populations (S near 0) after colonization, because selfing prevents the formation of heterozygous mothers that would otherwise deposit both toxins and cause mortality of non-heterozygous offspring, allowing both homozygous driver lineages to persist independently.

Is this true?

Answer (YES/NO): YES